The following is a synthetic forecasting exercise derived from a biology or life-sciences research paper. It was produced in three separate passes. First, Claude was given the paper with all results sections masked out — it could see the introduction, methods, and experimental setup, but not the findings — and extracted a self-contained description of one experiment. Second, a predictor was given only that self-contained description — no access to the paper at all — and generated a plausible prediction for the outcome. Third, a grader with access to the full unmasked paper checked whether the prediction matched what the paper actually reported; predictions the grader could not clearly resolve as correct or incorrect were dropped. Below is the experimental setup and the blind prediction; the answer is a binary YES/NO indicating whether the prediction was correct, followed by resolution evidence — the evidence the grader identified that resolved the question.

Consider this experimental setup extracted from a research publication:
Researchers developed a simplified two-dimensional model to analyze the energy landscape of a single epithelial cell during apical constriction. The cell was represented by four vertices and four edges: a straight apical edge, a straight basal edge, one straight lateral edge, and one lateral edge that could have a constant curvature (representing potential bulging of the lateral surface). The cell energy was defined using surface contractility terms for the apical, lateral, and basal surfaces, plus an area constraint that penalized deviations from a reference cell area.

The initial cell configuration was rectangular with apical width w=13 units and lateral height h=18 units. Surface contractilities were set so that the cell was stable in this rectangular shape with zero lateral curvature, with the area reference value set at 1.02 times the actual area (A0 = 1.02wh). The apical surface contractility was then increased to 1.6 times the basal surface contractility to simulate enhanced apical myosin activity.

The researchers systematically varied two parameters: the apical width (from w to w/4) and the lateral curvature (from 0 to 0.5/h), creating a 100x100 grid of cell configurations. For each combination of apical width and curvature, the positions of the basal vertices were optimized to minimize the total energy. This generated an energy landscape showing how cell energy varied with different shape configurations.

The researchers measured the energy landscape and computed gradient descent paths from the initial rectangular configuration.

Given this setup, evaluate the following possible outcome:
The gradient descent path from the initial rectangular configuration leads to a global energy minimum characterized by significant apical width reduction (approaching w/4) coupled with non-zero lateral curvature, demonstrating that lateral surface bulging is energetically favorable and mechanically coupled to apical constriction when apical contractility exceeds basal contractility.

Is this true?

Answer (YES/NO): YES